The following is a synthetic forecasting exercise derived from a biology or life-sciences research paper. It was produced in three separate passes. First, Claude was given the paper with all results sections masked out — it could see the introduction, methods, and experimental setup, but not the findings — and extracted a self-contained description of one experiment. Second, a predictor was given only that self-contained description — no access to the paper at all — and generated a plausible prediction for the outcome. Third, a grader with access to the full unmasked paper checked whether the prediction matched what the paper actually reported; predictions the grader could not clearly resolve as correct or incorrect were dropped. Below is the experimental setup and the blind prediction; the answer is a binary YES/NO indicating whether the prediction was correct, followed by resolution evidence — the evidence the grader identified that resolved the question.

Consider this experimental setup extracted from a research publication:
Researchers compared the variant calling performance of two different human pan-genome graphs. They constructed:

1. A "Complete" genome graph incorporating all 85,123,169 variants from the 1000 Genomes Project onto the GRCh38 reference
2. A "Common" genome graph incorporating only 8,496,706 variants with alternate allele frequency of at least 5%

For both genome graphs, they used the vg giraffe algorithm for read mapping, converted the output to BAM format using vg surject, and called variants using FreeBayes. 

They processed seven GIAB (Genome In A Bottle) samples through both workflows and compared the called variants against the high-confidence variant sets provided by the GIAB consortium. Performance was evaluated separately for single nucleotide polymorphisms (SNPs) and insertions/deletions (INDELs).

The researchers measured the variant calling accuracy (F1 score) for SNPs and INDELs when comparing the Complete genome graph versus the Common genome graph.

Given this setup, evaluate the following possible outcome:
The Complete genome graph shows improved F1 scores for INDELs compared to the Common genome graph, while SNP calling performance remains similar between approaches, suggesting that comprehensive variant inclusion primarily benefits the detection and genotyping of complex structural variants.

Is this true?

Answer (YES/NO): NO